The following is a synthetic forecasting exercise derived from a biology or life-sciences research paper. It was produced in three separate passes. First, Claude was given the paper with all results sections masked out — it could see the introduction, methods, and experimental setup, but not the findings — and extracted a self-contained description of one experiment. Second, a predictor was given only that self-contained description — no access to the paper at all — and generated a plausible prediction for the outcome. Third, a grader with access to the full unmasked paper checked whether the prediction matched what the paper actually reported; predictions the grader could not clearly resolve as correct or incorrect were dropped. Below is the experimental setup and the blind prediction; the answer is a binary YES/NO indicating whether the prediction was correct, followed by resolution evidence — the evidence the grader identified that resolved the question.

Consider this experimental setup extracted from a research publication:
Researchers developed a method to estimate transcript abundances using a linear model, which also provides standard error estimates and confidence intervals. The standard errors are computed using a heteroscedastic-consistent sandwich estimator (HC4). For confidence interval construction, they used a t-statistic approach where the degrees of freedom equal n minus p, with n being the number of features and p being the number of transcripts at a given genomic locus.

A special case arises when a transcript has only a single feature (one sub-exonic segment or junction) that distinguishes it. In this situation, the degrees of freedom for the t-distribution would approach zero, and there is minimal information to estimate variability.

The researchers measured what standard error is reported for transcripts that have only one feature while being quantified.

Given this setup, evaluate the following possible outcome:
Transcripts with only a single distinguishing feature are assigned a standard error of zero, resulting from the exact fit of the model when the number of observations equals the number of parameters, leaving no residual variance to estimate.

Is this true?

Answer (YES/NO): YES